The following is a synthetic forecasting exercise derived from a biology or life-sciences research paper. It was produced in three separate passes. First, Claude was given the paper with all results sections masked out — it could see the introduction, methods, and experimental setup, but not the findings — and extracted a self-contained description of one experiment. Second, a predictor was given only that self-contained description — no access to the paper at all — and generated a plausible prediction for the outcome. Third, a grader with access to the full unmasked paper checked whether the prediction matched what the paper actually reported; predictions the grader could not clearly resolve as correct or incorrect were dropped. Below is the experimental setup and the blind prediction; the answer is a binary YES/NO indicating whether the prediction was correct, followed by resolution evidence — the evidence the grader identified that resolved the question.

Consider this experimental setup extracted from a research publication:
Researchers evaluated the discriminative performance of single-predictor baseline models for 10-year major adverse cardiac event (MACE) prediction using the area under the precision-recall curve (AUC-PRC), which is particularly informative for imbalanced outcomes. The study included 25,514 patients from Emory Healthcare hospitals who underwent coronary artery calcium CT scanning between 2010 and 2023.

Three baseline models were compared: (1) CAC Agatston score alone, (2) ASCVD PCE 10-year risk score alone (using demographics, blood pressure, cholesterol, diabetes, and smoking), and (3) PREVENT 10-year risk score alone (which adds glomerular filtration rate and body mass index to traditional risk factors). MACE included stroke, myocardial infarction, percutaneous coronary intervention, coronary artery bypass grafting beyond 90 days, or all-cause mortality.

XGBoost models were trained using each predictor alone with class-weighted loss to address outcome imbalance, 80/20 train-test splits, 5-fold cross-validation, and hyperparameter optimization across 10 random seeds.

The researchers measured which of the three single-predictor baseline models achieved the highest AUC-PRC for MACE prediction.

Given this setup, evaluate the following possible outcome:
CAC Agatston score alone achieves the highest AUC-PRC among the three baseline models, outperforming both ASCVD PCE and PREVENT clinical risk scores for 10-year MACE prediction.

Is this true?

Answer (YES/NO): NO